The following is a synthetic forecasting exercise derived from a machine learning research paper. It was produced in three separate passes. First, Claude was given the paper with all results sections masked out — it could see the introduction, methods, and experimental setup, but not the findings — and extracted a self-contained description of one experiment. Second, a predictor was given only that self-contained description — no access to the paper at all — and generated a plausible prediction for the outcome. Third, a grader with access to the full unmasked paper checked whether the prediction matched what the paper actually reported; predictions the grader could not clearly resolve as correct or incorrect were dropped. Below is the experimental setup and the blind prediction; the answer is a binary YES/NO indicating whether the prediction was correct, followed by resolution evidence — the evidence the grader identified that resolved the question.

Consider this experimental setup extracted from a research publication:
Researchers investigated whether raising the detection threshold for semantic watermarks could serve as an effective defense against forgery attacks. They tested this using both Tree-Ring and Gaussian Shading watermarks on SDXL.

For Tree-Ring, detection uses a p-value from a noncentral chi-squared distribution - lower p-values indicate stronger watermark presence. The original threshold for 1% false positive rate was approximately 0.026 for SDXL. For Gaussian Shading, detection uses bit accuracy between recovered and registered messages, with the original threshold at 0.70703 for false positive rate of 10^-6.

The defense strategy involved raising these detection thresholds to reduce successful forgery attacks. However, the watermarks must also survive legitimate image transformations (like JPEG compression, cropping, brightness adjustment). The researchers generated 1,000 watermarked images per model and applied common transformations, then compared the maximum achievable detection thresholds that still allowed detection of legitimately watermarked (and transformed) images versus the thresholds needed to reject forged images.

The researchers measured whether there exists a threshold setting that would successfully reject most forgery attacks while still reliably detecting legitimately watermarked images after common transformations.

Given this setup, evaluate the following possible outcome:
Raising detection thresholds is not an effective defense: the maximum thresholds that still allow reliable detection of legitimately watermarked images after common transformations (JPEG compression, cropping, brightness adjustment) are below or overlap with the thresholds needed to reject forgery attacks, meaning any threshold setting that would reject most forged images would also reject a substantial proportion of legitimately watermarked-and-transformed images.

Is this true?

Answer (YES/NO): YES